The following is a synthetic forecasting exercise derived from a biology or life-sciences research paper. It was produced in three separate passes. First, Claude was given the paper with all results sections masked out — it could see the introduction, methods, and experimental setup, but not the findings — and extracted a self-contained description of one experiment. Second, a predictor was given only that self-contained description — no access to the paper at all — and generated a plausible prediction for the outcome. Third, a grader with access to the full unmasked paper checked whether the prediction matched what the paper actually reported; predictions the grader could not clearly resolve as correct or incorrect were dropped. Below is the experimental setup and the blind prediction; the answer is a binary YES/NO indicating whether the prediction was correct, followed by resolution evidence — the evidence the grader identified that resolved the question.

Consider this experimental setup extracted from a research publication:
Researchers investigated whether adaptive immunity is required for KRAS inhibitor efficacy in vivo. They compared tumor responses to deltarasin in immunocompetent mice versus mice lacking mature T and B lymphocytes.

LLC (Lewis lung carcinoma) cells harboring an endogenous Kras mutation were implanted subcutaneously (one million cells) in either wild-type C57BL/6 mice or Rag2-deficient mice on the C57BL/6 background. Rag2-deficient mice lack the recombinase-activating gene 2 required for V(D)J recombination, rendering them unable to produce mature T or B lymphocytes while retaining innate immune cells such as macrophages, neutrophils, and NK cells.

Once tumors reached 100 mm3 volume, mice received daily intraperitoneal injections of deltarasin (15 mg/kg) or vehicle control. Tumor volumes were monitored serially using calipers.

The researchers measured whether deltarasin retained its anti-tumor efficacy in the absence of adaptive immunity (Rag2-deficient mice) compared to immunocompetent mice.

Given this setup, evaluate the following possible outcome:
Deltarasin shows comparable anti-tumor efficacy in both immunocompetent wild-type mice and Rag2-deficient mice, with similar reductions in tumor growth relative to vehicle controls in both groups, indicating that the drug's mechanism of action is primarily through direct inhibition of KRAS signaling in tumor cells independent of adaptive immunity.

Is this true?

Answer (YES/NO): NO